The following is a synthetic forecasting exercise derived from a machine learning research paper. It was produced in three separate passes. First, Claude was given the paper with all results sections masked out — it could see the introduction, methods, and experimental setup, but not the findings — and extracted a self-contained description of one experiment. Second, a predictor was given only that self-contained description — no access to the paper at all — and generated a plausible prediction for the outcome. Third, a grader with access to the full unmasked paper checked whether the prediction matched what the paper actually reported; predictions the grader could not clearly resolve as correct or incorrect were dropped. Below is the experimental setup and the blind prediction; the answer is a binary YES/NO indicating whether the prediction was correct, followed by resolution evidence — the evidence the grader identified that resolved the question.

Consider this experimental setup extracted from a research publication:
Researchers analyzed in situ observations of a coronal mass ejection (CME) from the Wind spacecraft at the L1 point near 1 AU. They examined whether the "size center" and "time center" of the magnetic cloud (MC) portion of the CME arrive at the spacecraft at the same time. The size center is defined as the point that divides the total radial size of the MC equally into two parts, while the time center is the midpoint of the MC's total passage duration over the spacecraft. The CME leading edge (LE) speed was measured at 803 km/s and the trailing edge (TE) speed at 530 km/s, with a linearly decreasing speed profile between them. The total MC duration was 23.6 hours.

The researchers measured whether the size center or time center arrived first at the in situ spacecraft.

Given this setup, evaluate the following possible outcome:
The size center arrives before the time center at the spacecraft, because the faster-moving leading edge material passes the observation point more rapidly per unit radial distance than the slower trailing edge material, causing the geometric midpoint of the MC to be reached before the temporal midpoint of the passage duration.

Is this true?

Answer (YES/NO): YES